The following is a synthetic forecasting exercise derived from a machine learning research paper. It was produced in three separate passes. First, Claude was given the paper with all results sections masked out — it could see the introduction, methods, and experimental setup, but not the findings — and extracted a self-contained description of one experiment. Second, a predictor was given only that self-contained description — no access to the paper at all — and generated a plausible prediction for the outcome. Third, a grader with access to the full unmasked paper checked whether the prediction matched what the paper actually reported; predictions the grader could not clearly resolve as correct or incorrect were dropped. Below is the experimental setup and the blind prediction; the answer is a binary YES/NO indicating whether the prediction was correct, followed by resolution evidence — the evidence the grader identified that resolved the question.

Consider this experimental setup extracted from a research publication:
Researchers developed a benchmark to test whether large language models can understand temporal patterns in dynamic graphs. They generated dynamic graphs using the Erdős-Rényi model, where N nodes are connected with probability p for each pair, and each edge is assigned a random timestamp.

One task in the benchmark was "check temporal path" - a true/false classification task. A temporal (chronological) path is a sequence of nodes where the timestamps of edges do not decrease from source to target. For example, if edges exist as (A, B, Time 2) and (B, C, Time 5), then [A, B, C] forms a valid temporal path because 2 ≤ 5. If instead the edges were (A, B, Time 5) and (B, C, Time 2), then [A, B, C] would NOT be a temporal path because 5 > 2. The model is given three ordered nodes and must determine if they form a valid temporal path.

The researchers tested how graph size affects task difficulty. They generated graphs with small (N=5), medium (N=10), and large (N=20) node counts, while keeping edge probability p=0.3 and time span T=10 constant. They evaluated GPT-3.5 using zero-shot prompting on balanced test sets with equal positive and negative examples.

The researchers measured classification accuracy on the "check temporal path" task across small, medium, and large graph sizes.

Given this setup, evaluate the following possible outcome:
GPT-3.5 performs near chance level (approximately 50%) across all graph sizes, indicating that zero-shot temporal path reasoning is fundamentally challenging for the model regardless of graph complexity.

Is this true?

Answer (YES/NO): NO